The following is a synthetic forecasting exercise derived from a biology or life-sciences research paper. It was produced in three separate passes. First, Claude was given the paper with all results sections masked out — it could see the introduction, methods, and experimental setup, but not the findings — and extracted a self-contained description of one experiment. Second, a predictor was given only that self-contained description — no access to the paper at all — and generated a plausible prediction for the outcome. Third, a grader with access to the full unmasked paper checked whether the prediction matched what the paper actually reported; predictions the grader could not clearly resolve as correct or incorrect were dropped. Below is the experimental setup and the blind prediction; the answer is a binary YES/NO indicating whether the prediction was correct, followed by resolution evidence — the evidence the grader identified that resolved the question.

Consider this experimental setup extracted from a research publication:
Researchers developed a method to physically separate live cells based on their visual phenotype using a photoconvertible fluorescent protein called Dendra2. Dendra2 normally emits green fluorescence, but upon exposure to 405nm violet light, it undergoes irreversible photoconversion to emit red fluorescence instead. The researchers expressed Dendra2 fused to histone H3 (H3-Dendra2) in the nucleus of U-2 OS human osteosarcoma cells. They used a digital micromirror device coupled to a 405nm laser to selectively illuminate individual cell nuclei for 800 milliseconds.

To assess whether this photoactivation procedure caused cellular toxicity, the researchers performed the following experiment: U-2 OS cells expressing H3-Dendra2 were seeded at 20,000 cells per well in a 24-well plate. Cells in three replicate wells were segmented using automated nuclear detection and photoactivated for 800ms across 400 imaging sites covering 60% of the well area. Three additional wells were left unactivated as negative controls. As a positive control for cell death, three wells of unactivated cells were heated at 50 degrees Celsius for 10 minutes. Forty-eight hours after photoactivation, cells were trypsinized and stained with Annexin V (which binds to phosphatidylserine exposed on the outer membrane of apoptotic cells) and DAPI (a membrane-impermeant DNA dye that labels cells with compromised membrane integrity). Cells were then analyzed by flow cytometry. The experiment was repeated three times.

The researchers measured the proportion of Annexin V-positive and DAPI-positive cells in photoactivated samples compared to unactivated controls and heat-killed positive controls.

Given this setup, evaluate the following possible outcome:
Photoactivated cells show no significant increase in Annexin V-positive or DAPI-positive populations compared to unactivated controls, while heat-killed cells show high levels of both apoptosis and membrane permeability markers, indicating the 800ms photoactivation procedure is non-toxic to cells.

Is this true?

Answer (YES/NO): YES